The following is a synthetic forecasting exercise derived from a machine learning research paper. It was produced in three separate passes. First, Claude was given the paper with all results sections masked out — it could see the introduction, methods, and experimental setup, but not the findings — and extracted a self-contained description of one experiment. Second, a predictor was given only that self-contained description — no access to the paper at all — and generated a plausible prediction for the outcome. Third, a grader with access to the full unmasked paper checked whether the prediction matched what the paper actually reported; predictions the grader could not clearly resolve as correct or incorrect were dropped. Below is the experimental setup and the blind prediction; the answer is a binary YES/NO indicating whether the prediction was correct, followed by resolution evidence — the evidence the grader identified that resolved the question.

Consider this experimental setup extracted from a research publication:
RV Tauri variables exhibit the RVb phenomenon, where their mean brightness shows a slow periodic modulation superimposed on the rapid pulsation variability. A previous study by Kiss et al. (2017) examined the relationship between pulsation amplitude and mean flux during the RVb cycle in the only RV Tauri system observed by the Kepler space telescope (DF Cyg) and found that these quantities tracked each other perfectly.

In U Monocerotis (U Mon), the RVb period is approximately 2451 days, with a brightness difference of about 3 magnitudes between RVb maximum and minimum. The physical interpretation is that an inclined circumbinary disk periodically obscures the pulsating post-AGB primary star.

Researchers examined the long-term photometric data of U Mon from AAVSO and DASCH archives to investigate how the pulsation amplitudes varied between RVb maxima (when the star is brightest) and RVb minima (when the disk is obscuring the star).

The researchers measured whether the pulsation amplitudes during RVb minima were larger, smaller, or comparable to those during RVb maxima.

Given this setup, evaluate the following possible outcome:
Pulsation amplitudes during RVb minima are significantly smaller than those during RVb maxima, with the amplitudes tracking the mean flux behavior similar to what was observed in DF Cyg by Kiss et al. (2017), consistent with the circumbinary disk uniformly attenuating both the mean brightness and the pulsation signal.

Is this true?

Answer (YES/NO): YES